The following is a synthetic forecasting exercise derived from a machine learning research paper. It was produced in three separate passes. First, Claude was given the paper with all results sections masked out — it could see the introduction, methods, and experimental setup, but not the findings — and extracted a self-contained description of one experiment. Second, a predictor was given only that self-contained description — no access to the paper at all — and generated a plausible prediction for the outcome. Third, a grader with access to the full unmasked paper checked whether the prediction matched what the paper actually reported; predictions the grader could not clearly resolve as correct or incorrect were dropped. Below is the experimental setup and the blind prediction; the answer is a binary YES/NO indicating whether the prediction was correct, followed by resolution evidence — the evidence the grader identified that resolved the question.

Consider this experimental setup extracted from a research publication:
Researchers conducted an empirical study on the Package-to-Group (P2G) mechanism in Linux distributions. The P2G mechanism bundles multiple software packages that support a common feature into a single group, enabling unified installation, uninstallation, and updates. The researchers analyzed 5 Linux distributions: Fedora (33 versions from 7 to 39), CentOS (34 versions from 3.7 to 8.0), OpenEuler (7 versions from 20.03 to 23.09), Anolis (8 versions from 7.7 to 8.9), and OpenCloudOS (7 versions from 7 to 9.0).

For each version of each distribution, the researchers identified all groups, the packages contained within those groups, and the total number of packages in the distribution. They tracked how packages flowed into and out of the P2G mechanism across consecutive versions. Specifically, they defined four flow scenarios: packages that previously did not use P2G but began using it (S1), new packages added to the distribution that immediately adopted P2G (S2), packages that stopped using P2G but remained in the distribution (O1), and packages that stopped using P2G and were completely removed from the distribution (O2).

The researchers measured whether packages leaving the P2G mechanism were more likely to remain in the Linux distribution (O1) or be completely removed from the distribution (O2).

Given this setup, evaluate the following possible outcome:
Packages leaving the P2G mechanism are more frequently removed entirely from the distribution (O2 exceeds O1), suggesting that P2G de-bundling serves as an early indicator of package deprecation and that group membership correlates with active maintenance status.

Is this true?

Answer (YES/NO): NO